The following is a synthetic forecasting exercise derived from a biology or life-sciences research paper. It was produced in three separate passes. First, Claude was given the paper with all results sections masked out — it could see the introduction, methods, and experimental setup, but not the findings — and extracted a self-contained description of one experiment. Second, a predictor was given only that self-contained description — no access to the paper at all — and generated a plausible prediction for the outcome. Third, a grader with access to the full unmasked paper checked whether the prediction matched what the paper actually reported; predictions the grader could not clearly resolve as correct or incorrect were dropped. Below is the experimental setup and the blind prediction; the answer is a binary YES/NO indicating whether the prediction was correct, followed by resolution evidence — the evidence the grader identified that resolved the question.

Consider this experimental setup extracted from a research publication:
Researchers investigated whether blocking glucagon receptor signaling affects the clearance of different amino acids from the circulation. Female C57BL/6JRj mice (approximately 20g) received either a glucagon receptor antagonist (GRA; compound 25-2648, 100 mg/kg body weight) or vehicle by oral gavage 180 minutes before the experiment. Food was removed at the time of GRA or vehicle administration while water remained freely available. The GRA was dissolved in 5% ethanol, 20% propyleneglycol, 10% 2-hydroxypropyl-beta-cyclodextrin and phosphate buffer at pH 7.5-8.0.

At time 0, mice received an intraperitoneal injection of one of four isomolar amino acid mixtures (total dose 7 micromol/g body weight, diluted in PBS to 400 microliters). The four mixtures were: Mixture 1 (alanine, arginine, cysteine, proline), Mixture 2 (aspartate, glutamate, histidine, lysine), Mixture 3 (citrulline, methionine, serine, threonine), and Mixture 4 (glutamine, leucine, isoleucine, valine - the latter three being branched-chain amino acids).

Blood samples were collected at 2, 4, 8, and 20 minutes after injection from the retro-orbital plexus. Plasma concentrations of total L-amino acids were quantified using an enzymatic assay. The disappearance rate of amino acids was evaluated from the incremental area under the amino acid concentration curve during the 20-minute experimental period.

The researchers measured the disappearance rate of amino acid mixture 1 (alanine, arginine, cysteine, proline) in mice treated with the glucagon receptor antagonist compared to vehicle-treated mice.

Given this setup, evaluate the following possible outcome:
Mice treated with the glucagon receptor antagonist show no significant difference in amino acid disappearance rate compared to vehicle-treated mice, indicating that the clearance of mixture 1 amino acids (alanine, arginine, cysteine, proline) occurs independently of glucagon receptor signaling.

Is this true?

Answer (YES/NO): NO